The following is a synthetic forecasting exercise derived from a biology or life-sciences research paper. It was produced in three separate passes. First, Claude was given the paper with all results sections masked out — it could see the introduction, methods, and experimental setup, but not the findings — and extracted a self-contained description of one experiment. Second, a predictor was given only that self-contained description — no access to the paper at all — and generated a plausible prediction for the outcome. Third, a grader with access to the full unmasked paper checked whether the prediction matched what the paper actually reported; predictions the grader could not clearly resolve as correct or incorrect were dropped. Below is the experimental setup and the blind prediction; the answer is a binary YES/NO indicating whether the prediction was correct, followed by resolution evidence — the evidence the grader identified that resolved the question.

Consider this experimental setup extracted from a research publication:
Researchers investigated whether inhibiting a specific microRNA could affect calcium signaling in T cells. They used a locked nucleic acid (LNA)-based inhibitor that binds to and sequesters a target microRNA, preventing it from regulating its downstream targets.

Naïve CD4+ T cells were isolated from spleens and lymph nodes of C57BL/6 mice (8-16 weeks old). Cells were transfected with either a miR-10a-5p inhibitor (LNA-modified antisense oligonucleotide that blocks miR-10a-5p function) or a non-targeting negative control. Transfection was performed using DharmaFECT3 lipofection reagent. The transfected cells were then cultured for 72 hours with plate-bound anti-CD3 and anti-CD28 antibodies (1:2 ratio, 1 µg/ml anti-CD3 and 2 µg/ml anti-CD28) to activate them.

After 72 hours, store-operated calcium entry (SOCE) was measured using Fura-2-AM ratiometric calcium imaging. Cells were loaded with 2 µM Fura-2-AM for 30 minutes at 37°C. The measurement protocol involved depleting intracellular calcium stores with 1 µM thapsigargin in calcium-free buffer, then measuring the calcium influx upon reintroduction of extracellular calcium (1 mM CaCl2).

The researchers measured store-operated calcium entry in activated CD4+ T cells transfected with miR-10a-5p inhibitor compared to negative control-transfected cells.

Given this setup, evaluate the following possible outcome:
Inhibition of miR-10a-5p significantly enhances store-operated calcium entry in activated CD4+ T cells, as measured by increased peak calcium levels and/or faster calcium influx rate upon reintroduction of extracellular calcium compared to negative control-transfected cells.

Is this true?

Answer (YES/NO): YES